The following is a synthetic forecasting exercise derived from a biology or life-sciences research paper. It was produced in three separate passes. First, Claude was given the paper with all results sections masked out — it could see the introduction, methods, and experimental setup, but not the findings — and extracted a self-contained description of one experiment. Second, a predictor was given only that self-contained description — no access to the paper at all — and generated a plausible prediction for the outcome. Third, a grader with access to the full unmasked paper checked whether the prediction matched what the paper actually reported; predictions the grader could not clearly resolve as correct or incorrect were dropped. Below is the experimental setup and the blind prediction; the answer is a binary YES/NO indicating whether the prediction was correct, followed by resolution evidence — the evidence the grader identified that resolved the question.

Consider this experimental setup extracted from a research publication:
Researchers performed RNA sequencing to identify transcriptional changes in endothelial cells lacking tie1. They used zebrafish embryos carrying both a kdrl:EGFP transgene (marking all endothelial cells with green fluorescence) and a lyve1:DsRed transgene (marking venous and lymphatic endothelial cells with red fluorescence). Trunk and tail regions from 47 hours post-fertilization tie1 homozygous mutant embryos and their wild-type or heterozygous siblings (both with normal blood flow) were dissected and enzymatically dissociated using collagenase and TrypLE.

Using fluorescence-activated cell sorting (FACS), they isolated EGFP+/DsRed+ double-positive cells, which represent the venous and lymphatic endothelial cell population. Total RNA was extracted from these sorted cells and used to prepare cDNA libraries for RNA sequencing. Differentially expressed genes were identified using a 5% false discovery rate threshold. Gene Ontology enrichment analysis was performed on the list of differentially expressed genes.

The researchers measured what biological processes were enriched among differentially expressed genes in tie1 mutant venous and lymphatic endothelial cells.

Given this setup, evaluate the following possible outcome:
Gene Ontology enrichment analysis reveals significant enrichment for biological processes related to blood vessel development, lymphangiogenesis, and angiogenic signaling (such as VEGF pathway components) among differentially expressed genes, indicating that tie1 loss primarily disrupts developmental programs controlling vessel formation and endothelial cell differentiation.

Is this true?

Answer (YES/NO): NO